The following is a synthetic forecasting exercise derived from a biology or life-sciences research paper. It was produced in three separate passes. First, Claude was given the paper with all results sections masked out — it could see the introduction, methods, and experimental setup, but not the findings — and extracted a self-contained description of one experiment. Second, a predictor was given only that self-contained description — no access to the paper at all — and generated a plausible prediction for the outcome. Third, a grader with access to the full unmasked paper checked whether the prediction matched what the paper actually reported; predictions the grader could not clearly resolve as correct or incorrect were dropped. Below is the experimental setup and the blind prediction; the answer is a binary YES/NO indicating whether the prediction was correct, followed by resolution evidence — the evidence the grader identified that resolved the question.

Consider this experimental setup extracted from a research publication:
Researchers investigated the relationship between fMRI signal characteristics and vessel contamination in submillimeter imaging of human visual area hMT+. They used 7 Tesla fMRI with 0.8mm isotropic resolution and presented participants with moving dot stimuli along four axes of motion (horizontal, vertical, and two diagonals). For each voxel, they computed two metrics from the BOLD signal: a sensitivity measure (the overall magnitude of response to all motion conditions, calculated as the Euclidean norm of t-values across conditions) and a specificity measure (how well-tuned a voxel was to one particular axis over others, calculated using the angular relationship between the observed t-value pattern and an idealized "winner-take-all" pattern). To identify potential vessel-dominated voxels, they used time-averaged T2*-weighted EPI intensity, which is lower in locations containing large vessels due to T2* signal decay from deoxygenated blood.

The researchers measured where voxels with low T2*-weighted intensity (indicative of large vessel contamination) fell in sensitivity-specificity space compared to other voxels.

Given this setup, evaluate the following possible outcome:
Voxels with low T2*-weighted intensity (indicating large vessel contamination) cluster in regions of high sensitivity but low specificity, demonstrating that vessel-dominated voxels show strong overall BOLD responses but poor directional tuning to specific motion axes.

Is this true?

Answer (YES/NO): YES